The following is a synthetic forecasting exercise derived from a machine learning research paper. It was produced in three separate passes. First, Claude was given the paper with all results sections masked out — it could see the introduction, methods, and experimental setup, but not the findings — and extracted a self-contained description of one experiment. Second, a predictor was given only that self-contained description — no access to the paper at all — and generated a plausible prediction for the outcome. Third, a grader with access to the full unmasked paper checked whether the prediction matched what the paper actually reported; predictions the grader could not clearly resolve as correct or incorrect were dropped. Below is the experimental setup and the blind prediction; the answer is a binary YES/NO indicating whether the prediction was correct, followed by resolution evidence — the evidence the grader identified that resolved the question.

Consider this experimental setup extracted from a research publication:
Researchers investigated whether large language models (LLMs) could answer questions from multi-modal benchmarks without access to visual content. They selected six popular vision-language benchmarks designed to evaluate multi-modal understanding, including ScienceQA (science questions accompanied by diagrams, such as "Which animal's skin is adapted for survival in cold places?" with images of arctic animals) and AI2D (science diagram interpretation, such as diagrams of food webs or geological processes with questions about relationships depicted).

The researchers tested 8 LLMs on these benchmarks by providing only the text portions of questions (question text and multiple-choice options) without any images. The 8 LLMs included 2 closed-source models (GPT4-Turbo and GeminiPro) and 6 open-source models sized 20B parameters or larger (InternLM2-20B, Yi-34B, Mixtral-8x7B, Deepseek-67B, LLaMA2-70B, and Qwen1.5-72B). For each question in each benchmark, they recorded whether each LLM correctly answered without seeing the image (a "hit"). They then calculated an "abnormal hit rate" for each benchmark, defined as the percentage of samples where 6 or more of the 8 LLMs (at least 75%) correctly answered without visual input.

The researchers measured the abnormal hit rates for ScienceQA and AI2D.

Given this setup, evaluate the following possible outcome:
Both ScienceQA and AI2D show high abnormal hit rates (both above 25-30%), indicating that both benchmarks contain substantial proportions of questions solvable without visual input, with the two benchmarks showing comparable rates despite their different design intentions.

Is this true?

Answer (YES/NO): NO